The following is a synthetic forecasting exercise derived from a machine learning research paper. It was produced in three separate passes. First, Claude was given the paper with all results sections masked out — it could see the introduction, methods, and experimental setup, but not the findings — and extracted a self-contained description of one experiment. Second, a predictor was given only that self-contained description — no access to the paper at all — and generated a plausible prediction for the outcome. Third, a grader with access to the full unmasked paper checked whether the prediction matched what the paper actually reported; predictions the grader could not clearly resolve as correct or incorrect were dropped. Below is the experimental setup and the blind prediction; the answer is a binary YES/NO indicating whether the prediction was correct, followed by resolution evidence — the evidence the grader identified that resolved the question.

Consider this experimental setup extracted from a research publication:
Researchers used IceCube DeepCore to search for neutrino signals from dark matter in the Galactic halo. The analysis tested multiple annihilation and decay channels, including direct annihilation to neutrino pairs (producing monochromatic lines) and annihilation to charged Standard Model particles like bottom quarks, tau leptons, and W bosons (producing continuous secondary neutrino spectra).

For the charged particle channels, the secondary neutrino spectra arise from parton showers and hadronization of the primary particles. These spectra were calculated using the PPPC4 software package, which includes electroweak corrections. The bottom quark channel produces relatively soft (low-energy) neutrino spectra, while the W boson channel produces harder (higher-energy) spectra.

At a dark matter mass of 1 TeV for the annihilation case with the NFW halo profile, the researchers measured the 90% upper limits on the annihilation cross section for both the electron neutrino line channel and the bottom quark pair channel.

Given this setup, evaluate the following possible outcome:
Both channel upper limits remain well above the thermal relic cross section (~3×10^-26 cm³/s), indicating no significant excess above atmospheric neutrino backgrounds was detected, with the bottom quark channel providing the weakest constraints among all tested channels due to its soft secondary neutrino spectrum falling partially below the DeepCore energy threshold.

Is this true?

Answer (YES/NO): NO